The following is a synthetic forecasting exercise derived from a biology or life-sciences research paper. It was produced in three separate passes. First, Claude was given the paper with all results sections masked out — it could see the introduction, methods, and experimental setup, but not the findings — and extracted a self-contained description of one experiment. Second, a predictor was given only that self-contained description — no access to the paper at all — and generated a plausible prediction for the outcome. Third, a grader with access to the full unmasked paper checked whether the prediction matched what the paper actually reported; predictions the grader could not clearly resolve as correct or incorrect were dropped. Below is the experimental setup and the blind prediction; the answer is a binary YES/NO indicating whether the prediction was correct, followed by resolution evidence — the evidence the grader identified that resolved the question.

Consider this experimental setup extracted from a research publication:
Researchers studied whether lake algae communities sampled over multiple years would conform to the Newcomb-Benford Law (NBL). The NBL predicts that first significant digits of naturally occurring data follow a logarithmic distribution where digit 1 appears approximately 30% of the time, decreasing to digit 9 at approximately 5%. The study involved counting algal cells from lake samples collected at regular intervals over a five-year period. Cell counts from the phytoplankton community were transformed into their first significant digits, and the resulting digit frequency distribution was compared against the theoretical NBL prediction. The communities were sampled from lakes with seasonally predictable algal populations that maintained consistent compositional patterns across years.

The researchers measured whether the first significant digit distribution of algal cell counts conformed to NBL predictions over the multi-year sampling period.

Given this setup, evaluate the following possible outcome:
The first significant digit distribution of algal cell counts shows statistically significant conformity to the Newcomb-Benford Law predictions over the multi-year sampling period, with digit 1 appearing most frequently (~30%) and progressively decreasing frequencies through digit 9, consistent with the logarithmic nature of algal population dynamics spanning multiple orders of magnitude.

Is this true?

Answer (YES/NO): YES